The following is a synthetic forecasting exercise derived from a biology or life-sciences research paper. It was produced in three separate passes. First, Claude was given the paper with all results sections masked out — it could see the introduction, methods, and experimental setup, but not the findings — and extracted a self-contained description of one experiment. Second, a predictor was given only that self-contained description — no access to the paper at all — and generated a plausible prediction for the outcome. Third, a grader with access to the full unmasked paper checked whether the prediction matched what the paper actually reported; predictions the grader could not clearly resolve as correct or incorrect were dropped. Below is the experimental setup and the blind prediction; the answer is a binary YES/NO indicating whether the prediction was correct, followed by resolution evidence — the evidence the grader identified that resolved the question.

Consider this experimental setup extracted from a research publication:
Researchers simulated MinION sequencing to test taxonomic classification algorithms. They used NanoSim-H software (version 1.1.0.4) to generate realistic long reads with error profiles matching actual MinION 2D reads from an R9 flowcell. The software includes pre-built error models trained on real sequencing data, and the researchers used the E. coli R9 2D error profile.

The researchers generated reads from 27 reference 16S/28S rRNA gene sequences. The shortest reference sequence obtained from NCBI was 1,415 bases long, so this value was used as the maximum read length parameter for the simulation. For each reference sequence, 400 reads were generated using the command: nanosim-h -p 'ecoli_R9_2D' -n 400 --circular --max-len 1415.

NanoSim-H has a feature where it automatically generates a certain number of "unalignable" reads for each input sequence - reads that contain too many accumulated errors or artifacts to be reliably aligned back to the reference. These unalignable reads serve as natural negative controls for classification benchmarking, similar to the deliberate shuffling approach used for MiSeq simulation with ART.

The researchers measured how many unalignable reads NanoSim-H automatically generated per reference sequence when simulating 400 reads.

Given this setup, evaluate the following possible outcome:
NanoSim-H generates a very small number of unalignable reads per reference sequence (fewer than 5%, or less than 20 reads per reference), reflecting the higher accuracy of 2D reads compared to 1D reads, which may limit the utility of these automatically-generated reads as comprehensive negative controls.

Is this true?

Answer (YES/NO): NO